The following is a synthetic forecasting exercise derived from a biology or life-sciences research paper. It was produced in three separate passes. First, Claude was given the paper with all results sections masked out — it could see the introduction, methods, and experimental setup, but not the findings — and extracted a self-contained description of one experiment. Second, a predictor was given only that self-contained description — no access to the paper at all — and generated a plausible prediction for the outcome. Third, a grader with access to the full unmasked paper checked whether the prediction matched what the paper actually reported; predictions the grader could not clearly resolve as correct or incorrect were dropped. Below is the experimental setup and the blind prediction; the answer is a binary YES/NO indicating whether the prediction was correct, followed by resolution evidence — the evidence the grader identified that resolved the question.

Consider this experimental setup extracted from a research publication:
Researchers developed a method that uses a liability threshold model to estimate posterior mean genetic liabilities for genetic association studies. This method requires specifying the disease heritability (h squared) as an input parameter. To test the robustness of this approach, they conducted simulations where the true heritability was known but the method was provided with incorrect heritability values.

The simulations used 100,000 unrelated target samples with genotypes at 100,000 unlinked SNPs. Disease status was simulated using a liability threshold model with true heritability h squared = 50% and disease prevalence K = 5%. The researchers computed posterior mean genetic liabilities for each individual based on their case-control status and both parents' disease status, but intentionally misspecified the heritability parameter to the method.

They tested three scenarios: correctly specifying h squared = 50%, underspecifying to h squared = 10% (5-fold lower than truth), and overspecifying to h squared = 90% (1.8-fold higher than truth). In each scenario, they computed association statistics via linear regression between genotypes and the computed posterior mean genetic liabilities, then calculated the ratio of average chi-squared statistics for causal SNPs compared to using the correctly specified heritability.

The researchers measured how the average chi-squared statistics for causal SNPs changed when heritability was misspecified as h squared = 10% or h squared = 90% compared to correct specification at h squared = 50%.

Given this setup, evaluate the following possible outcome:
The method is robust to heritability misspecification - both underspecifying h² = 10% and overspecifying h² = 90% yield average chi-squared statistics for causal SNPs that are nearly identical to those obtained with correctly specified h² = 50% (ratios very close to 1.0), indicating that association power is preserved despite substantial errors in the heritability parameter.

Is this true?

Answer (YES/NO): YES